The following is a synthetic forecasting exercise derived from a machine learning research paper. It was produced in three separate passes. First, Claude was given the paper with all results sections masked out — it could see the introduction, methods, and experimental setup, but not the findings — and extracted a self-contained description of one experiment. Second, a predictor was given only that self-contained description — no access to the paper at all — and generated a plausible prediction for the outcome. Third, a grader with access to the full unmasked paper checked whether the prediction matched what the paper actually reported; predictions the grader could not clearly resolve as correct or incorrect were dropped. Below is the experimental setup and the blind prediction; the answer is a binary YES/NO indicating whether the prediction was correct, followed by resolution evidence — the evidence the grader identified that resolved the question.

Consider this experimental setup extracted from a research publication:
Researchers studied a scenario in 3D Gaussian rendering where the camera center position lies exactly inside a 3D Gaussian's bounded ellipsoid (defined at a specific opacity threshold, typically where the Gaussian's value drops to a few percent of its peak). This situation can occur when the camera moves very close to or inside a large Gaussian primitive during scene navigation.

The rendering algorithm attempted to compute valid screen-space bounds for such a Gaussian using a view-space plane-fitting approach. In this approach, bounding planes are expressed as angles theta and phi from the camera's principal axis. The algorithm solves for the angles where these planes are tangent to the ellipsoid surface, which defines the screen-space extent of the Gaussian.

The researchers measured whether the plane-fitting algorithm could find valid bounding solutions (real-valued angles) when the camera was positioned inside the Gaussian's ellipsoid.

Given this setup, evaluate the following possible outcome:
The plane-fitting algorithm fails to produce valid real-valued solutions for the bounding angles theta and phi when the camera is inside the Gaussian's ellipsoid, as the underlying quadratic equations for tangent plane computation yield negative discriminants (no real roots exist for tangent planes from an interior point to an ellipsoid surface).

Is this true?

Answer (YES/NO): YES